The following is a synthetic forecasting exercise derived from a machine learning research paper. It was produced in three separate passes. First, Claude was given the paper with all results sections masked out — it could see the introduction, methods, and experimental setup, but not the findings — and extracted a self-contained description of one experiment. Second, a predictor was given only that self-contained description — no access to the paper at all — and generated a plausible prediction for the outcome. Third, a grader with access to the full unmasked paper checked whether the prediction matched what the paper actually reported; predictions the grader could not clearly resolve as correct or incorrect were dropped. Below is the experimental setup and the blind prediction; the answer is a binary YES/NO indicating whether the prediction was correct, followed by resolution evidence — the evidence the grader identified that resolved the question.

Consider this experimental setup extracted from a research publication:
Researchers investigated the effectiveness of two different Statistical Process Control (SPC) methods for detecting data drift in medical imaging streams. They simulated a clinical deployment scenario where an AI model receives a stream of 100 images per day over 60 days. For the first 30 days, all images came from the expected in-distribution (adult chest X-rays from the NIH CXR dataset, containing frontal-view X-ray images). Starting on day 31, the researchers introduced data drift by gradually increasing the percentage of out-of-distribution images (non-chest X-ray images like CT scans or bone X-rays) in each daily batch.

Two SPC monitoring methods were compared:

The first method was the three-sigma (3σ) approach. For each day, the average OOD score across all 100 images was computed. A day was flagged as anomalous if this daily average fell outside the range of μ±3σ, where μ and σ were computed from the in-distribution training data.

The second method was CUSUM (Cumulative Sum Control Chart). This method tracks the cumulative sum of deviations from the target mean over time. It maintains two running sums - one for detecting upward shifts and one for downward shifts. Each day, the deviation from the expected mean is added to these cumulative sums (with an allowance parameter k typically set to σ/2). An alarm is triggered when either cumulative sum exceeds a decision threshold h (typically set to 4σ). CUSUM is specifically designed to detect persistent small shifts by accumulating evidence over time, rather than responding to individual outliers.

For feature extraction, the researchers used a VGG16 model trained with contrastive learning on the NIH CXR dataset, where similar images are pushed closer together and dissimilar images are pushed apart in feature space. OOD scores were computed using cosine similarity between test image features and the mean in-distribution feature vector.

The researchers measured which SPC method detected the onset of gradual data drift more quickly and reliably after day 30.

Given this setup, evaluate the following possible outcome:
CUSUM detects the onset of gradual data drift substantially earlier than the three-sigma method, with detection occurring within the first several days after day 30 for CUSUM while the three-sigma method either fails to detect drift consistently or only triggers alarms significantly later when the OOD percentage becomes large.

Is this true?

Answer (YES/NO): YES